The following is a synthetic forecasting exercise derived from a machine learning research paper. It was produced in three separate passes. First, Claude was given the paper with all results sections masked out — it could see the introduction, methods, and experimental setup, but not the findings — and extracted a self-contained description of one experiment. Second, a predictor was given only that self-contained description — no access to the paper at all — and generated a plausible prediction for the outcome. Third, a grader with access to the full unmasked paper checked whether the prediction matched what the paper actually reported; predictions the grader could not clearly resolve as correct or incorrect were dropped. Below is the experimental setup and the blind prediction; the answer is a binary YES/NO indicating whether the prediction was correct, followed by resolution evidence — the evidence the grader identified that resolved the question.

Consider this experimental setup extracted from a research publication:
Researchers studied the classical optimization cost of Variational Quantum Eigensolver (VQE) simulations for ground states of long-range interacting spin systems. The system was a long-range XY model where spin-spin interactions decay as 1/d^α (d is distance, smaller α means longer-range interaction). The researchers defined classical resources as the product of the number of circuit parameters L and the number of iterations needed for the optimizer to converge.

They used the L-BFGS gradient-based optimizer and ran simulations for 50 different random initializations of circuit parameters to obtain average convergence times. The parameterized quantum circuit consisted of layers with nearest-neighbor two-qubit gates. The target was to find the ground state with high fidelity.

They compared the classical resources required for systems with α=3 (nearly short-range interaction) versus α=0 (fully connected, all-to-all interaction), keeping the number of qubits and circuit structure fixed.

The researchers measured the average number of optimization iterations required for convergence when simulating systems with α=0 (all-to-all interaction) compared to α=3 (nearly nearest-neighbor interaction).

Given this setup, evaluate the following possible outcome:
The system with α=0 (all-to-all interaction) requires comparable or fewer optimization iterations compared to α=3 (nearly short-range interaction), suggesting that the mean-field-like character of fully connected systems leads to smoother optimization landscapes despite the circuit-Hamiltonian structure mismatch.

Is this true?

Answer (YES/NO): NO